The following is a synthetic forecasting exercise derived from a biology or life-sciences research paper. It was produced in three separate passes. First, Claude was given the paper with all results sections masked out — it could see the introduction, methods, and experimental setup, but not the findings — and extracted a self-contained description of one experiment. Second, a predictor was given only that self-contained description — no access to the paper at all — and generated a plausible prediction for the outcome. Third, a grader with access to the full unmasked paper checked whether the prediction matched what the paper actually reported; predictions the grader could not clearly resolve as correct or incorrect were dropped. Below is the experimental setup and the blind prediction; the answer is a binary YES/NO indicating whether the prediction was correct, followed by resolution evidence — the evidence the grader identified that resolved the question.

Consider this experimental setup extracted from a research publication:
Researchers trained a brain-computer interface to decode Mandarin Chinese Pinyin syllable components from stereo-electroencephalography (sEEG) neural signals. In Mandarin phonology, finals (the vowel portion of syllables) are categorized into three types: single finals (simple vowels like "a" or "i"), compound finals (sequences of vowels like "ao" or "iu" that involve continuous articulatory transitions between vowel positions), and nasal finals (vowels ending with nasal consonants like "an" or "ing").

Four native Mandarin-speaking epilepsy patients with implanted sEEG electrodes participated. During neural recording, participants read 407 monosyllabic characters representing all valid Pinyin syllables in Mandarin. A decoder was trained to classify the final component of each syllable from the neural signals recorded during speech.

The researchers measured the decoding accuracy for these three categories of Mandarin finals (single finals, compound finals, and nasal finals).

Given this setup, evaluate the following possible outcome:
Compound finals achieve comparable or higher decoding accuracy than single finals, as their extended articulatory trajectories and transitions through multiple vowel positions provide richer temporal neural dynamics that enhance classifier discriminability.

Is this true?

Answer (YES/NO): NO